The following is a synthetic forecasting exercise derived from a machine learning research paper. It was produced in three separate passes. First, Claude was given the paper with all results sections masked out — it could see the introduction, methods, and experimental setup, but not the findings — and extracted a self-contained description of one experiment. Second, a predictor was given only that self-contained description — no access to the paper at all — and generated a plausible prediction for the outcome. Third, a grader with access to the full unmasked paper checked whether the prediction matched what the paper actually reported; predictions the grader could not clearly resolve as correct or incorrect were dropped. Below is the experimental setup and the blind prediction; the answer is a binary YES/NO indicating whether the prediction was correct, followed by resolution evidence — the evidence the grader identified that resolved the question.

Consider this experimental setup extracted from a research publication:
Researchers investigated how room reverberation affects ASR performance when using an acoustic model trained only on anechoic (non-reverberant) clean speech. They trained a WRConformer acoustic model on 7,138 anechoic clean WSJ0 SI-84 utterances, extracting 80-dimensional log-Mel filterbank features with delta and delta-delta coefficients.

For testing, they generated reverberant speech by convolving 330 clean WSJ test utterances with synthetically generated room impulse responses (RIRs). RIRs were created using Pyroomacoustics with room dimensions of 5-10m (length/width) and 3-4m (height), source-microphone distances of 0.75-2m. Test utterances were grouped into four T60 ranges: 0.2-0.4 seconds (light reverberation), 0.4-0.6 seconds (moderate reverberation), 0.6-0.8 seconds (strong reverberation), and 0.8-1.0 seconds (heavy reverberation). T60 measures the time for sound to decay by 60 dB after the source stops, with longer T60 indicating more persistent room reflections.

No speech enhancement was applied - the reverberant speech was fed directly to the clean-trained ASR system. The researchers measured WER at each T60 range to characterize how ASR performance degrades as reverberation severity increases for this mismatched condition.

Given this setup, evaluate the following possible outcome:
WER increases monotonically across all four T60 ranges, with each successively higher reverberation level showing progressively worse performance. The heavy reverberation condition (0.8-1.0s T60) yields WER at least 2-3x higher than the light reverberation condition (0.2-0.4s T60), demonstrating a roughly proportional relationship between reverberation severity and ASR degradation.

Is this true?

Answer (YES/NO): NO